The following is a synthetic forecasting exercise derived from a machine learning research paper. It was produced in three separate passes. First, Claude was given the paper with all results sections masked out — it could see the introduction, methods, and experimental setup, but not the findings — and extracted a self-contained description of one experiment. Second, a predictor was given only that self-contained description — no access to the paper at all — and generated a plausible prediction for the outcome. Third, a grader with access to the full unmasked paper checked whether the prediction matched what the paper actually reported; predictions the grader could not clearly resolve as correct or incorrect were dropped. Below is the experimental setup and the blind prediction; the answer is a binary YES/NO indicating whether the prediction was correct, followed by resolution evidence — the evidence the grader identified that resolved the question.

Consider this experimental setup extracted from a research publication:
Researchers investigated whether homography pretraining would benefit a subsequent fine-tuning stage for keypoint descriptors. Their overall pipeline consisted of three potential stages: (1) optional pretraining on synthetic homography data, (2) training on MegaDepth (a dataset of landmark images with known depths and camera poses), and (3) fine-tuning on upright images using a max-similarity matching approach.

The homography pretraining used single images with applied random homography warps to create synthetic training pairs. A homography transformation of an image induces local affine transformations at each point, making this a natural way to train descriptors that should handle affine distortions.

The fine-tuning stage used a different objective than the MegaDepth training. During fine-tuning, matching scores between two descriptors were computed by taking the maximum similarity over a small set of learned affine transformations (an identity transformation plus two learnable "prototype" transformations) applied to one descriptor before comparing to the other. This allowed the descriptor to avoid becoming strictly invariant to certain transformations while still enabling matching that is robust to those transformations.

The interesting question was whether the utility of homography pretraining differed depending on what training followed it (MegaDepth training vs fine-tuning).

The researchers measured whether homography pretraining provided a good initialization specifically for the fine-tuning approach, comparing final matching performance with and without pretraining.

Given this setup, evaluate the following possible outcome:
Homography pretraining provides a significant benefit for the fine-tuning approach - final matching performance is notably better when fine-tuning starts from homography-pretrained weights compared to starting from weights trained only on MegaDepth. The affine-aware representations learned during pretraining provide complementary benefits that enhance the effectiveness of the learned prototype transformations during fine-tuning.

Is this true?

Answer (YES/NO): YES